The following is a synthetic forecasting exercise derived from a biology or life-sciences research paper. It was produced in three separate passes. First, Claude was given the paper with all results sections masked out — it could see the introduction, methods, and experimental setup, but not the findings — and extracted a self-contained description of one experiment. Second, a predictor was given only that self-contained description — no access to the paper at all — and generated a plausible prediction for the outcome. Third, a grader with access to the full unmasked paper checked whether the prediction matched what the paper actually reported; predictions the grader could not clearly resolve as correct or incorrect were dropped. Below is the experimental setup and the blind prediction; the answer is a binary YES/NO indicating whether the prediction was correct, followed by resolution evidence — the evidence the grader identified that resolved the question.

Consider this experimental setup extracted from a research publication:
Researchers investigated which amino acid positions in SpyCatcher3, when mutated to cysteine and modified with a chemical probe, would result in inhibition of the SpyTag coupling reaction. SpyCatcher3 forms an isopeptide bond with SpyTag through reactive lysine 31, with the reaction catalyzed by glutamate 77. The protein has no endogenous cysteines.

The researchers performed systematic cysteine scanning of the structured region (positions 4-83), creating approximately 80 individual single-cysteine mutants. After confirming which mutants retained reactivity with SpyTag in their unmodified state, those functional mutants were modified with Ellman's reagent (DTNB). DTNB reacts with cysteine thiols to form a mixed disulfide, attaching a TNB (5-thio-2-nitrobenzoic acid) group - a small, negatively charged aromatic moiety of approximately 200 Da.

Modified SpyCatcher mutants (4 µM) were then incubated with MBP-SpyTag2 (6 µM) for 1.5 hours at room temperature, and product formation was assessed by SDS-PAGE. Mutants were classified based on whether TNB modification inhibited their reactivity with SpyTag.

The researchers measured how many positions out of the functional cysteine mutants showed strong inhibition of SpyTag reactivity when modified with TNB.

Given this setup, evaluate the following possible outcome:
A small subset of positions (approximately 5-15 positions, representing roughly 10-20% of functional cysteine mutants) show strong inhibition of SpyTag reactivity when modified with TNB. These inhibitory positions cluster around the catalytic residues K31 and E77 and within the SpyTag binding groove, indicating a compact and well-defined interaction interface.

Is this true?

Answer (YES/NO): NO